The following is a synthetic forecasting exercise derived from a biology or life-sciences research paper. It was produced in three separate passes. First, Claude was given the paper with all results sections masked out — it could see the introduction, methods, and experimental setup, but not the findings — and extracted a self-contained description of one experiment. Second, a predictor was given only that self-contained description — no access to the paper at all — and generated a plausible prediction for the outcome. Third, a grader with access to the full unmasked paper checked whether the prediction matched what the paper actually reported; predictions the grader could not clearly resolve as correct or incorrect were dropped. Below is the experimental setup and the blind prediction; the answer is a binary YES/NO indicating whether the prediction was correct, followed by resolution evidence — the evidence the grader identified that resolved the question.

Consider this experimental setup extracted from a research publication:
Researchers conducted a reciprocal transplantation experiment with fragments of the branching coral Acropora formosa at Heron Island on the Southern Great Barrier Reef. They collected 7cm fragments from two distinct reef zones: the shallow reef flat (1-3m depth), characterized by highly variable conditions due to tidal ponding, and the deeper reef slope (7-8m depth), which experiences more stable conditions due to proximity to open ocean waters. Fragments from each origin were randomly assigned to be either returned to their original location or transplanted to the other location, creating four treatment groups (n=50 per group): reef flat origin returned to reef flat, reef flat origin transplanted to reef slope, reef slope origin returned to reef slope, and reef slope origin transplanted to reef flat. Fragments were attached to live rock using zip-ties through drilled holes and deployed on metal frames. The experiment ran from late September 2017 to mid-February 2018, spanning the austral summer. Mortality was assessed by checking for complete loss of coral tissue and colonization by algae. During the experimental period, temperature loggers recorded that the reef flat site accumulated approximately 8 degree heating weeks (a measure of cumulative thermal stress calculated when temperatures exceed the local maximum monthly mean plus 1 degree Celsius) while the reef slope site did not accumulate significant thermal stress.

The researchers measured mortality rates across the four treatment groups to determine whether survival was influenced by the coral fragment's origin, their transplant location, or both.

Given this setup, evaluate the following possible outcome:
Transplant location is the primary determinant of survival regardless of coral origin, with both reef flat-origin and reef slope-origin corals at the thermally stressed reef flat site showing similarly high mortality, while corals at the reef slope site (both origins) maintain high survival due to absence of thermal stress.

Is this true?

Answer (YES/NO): NO